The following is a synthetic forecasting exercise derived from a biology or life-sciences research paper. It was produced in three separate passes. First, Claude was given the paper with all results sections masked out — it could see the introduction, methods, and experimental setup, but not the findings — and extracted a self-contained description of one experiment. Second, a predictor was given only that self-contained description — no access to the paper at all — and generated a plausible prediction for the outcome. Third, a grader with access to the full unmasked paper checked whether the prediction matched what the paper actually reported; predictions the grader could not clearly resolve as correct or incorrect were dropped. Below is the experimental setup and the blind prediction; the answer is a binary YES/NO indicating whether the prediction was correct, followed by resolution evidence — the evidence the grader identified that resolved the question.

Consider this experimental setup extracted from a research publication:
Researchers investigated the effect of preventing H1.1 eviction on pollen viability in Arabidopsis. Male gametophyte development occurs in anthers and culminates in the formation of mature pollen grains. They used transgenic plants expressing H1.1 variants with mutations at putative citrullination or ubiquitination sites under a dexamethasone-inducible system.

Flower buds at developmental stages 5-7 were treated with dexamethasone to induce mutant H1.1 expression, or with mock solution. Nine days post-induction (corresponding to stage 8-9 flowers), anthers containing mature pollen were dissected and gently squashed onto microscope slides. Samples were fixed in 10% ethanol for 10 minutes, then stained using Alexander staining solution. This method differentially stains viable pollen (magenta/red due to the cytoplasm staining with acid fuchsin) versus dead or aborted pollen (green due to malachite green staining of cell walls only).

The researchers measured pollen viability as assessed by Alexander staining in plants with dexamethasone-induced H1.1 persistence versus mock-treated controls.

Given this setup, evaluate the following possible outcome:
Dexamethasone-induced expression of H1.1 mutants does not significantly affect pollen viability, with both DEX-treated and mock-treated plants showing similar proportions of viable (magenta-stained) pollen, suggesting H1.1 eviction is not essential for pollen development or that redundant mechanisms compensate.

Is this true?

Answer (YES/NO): NO